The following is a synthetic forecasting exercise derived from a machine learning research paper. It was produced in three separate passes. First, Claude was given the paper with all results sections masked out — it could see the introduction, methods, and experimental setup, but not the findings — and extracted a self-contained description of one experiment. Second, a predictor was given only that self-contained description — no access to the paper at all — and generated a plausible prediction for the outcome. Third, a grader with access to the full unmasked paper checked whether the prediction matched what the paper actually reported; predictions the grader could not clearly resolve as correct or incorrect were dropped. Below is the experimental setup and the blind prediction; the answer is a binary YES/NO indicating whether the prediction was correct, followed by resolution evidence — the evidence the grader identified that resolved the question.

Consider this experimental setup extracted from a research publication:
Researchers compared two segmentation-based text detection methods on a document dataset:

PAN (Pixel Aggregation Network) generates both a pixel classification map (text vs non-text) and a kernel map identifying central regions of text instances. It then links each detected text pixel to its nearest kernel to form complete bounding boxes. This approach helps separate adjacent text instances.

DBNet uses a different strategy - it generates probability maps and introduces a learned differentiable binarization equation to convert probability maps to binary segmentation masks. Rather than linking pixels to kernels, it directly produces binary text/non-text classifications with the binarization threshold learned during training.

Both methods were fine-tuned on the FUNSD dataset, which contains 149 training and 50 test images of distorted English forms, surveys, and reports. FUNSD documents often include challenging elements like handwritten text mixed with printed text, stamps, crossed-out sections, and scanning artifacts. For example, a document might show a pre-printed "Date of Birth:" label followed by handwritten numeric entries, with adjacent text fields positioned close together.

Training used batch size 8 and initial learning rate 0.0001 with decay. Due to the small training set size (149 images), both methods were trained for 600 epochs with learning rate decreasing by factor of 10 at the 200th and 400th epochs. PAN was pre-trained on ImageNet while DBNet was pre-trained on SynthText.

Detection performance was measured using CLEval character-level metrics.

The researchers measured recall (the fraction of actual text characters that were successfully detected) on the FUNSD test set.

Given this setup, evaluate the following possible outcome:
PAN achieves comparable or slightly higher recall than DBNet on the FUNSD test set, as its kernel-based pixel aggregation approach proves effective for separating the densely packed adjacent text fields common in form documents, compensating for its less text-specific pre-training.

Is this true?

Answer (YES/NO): NO